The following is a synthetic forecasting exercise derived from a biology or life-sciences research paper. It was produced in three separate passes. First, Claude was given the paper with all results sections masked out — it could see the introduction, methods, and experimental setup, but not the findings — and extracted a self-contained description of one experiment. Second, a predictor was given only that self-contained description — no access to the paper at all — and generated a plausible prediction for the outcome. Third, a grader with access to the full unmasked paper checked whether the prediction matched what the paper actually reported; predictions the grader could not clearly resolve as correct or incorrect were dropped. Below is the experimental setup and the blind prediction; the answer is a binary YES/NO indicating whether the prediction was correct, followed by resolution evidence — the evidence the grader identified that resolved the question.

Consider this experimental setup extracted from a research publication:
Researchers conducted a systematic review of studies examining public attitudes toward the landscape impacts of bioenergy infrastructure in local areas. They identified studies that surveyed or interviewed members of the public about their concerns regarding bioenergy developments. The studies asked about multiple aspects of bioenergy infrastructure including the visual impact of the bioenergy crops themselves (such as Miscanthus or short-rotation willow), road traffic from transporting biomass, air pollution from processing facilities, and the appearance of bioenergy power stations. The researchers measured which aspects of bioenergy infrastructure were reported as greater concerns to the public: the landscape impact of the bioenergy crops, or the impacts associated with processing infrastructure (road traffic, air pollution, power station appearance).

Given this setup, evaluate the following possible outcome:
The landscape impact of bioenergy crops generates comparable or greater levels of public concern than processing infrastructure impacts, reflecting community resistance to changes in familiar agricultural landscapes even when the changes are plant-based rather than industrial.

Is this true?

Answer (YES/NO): NO